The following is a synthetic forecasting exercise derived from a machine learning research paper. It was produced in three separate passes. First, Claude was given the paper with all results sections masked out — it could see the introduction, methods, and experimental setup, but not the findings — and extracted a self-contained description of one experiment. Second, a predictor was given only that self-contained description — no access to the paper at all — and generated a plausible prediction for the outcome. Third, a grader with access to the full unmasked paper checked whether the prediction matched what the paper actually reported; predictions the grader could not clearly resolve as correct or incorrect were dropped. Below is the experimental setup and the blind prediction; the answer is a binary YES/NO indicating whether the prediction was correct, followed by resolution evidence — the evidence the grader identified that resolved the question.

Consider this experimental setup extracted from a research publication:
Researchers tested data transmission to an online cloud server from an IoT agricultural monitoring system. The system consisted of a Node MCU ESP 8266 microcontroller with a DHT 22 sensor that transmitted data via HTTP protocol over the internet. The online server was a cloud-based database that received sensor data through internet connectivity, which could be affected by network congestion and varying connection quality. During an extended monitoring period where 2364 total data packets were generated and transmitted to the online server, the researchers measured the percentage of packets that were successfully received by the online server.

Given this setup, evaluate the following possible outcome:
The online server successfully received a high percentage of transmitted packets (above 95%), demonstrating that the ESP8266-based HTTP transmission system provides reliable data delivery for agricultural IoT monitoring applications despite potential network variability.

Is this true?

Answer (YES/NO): NO